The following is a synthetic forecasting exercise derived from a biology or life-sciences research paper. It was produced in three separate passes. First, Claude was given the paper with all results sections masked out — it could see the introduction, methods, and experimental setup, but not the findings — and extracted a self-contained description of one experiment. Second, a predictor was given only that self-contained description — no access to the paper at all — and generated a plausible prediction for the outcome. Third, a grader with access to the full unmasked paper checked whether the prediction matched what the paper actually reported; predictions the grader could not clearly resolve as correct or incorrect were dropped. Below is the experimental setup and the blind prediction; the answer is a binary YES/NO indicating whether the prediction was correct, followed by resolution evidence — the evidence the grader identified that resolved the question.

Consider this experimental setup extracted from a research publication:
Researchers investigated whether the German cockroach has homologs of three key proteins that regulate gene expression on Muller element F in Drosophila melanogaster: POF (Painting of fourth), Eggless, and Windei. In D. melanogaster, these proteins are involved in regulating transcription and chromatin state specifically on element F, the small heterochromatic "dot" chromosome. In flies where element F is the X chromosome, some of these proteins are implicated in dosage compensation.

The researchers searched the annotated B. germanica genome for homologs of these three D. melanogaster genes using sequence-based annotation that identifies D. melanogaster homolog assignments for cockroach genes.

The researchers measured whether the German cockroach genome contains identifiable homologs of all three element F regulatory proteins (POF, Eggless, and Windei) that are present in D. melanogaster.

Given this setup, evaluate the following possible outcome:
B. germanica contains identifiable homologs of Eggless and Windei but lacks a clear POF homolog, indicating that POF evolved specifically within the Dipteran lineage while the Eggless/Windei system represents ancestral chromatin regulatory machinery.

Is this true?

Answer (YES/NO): NO